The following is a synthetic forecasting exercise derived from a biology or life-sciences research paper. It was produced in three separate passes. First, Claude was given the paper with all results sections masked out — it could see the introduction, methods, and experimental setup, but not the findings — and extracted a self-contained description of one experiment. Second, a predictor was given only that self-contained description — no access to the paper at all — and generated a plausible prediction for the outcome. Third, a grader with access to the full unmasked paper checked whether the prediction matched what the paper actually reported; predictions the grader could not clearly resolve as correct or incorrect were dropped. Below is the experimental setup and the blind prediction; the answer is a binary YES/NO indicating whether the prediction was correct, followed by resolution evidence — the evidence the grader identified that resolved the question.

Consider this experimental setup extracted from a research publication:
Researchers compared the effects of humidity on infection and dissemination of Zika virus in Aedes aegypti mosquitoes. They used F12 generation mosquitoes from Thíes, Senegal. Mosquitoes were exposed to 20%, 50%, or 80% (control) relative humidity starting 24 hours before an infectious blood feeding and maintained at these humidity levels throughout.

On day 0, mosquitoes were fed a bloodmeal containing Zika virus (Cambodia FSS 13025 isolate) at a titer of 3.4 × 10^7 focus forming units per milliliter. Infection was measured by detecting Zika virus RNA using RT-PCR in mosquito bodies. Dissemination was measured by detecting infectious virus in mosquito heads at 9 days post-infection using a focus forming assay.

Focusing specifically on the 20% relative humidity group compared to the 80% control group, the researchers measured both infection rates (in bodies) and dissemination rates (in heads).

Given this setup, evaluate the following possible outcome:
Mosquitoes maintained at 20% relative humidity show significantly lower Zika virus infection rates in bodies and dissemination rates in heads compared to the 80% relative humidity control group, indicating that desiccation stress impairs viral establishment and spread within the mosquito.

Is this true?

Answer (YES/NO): NO